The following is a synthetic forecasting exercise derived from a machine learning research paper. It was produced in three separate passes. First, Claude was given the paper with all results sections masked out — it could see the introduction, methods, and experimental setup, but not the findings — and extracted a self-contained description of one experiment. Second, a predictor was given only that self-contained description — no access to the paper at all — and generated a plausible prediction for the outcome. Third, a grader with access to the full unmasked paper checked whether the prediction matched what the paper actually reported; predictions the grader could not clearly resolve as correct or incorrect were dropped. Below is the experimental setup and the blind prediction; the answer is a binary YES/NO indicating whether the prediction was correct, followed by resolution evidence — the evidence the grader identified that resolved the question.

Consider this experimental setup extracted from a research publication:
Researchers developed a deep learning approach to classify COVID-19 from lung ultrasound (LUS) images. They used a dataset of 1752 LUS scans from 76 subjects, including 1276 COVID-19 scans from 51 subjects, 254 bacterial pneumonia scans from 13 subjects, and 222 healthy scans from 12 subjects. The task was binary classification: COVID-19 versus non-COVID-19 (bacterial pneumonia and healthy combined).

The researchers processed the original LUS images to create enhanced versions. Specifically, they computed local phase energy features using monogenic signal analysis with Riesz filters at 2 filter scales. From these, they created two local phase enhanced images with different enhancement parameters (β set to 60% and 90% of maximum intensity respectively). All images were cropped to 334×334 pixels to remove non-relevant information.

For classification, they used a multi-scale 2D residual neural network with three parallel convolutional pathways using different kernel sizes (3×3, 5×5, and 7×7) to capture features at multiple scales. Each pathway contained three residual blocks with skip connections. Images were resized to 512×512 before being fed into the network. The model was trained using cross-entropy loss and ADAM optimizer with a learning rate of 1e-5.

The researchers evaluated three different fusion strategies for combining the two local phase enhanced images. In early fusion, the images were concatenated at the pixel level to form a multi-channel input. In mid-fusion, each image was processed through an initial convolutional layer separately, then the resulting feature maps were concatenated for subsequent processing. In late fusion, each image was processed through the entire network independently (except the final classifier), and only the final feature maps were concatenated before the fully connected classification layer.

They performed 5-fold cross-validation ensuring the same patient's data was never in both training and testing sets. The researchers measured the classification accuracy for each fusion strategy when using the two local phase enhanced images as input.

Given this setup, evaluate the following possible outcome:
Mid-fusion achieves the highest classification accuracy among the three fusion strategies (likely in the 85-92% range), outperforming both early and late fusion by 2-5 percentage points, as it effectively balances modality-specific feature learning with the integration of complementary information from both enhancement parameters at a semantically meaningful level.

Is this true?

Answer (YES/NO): NO